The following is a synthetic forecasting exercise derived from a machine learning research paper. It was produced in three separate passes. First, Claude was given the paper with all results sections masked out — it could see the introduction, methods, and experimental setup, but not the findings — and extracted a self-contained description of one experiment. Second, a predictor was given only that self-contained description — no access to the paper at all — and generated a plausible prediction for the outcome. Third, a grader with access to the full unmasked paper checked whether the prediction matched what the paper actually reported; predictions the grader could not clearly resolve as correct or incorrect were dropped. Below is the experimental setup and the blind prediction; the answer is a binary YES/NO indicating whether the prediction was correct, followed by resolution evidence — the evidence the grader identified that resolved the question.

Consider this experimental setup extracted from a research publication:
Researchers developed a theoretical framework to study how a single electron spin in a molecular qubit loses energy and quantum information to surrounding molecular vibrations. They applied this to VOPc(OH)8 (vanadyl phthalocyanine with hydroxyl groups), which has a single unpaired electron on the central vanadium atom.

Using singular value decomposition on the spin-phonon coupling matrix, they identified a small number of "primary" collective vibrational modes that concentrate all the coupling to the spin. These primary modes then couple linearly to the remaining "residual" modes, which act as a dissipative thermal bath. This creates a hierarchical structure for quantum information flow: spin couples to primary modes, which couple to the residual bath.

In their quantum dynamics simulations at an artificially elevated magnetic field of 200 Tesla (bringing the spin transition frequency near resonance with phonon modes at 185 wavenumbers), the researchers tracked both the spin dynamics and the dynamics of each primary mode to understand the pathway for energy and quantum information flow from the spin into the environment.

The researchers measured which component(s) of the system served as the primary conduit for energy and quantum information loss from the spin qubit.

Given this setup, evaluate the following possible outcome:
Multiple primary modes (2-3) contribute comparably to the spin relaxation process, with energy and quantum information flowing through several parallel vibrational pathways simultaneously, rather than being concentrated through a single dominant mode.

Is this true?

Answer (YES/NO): NO